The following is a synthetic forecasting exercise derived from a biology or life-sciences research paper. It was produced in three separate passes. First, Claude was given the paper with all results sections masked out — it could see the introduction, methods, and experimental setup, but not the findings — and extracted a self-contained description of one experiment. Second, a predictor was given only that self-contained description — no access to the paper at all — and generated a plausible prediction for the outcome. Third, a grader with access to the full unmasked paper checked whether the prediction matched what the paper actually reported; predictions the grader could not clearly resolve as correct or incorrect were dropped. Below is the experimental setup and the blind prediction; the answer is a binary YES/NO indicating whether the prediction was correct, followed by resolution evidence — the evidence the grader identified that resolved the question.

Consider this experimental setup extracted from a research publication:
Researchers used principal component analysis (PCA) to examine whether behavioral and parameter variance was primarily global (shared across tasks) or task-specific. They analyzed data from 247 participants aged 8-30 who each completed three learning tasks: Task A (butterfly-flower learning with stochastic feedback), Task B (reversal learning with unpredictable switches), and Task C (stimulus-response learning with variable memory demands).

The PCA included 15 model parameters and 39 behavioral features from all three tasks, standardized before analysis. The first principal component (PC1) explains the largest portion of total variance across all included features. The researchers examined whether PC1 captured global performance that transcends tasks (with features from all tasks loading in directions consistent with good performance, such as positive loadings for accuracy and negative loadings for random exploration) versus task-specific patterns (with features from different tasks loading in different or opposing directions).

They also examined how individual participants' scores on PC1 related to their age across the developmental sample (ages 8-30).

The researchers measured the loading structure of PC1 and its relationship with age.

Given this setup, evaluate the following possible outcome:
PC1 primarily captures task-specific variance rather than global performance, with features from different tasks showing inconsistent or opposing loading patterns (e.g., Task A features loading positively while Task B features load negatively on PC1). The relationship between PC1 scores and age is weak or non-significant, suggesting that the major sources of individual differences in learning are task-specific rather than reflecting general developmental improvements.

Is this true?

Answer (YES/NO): NO